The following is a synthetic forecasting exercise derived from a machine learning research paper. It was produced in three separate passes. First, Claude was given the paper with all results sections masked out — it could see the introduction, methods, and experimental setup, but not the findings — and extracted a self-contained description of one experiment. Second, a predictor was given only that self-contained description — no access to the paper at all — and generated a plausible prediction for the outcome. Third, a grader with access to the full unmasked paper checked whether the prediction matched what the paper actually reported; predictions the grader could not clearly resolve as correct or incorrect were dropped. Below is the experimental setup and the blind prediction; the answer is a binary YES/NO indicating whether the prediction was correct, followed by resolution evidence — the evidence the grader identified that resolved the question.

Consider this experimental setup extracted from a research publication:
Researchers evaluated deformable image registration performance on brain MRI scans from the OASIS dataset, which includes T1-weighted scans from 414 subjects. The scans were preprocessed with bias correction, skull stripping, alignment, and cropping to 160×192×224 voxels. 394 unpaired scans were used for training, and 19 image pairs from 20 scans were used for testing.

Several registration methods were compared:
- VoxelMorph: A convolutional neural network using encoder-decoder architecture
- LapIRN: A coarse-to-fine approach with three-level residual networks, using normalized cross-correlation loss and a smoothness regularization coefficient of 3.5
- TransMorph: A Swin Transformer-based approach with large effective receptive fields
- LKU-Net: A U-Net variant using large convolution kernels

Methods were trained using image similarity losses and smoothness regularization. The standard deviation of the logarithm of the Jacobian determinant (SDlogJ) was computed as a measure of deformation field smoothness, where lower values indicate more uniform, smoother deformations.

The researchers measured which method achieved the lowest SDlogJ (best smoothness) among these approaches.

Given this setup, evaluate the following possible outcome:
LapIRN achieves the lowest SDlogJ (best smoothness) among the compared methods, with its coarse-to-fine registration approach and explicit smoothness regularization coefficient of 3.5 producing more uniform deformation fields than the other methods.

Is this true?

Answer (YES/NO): YES